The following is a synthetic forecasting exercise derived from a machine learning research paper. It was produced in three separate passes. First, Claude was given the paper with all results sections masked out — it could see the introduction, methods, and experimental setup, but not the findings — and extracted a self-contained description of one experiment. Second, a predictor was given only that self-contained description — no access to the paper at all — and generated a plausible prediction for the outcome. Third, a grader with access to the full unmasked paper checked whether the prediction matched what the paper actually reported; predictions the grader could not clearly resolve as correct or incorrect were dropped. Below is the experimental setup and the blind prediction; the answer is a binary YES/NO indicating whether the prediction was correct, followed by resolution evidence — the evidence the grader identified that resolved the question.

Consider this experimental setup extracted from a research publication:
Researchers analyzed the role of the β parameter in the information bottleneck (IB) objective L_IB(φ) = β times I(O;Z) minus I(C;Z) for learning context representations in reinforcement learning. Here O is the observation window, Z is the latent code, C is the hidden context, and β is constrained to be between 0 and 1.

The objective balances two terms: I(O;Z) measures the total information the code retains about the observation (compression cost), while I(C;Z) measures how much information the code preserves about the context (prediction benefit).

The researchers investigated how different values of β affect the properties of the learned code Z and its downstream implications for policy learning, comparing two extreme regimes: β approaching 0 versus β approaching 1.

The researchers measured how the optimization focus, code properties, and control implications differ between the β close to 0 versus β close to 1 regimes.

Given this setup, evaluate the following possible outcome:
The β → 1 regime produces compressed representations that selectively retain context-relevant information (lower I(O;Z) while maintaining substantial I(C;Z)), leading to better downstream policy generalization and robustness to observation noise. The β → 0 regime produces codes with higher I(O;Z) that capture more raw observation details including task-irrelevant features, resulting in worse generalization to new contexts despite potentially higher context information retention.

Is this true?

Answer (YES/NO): YES